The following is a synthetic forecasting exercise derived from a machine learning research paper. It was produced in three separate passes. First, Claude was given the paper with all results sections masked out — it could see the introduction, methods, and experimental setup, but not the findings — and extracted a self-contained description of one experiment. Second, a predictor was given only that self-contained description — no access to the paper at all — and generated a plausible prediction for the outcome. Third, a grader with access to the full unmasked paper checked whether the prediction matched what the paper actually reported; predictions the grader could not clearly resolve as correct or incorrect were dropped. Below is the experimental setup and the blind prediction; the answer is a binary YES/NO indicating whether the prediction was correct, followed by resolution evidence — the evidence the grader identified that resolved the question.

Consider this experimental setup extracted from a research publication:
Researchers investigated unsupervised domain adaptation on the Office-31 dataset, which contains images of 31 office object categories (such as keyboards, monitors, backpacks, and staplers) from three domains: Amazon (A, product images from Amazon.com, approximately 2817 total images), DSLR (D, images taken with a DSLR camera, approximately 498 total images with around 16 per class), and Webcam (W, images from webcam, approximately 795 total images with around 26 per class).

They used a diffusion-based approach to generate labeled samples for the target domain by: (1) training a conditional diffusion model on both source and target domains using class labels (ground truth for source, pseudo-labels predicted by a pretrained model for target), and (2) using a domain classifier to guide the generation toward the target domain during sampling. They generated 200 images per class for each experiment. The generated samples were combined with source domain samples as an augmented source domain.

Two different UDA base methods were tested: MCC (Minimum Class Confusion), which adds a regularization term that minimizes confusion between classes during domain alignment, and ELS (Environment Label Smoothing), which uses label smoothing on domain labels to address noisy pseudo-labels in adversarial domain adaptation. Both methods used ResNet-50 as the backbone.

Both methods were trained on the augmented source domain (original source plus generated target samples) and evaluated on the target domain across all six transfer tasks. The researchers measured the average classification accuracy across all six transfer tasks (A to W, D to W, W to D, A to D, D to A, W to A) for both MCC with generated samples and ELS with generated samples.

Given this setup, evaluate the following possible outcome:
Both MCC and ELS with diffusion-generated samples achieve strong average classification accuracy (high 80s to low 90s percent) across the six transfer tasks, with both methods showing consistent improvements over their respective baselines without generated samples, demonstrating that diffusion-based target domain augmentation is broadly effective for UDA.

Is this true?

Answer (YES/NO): YES